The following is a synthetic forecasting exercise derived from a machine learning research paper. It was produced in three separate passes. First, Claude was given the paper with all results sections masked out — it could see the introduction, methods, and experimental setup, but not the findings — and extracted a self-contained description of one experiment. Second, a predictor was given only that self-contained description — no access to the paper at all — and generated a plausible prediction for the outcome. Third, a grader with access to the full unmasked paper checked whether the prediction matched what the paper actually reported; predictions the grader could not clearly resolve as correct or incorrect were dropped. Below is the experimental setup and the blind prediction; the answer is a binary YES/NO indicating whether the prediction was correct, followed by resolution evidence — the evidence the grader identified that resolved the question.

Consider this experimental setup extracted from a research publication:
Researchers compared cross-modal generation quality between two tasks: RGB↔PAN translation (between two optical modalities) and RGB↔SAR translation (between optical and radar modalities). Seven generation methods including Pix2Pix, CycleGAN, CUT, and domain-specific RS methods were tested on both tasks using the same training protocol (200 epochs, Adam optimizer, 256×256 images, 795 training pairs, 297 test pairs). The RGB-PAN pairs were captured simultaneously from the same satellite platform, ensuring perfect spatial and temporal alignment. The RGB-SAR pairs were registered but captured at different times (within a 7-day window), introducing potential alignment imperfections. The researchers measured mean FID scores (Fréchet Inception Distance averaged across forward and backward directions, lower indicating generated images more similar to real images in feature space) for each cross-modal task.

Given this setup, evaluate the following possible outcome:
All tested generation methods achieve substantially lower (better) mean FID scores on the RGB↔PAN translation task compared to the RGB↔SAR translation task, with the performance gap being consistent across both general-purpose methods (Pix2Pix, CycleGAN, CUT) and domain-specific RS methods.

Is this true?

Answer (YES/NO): NO